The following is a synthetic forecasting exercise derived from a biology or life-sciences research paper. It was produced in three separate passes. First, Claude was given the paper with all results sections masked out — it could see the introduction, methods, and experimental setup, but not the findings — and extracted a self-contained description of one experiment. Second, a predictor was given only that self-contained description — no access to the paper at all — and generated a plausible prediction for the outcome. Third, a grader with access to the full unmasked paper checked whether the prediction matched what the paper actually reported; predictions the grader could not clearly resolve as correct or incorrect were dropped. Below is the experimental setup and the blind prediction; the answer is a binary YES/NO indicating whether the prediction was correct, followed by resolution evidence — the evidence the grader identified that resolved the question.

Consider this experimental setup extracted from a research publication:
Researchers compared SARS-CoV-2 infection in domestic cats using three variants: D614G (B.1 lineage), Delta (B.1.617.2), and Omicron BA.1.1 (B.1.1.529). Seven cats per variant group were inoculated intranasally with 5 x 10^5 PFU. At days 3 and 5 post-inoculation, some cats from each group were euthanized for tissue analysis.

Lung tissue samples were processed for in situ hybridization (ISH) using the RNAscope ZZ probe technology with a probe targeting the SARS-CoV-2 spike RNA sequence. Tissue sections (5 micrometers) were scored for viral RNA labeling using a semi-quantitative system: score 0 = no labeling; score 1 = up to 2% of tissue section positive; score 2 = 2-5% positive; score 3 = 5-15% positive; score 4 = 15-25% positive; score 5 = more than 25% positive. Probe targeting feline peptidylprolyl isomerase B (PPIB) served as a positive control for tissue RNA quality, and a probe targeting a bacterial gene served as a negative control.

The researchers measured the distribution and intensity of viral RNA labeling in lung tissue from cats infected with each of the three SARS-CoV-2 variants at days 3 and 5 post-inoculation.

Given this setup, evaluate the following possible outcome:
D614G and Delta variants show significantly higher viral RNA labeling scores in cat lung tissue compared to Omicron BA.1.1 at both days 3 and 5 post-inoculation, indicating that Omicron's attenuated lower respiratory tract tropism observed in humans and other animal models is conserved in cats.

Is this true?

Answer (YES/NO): YES